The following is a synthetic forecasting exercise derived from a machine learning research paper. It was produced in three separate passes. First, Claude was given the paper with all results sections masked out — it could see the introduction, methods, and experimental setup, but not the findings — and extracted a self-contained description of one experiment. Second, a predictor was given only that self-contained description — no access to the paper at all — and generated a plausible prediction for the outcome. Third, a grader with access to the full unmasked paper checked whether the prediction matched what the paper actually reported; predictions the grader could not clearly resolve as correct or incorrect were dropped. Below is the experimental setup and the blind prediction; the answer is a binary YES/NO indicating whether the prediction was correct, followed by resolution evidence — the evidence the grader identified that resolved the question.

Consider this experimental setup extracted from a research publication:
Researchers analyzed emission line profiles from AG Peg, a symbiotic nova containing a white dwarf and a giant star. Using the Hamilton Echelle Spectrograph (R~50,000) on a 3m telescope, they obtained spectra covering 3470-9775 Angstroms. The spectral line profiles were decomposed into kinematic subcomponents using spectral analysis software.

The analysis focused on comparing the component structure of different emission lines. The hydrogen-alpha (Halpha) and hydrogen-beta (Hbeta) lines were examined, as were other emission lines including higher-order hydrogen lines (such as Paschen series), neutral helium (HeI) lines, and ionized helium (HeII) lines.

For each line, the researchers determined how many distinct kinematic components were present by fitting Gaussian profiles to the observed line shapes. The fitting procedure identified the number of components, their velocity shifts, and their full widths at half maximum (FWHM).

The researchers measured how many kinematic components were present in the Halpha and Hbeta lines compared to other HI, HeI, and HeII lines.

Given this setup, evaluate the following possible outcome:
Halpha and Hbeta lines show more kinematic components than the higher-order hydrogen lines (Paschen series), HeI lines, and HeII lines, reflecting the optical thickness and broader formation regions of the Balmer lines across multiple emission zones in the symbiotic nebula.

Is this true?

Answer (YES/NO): NO